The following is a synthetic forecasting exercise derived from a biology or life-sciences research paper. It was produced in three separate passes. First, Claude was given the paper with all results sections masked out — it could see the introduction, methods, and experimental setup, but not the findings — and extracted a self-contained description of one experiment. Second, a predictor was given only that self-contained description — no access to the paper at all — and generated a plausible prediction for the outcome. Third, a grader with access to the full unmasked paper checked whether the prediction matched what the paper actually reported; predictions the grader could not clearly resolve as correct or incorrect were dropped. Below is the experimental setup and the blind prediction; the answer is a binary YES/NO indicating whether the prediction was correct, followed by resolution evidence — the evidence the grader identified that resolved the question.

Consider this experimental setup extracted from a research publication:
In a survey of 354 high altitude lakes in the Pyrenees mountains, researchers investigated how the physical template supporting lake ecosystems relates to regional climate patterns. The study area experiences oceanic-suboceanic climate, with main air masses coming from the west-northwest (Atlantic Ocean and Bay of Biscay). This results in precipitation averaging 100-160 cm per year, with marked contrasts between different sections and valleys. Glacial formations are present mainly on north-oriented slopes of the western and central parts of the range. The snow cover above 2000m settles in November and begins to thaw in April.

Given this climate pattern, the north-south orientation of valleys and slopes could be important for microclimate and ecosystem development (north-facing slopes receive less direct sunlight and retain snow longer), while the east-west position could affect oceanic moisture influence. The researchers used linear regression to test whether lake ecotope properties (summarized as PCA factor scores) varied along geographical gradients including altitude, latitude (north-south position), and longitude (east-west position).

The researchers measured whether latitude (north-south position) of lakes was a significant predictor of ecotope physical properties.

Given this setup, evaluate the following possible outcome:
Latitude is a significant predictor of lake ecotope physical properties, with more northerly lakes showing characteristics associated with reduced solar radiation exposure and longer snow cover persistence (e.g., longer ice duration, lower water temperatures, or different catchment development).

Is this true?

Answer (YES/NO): NO